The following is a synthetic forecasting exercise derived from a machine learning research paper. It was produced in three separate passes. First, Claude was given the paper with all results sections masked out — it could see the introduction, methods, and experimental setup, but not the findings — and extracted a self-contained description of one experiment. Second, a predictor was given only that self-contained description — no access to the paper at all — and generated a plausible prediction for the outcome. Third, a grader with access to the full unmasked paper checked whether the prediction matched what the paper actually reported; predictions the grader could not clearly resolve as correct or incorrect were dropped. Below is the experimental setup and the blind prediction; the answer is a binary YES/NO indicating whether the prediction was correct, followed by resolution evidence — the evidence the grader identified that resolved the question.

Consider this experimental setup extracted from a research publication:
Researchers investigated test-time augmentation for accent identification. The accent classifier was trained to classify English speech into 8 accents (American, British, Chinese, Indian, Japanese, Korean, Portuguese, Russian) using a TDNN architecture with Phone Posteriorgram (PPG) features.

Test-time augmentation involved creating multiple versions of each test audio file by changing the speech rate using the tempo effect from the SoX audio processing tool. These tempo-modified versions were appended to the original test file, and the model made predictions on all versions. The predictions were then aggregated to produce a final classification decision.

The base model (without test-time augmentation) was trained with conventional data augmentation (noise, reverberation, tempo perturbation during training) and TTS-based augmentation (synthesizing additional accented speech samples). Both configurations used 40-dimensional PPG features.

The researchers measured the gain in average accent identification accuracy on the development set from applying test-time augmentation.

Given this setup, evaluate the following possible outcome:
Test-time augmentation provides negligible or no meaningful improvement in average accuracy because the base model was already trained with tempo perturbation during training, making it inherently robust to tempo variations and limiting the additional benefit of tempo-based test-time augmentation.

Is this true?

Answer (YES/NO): NO